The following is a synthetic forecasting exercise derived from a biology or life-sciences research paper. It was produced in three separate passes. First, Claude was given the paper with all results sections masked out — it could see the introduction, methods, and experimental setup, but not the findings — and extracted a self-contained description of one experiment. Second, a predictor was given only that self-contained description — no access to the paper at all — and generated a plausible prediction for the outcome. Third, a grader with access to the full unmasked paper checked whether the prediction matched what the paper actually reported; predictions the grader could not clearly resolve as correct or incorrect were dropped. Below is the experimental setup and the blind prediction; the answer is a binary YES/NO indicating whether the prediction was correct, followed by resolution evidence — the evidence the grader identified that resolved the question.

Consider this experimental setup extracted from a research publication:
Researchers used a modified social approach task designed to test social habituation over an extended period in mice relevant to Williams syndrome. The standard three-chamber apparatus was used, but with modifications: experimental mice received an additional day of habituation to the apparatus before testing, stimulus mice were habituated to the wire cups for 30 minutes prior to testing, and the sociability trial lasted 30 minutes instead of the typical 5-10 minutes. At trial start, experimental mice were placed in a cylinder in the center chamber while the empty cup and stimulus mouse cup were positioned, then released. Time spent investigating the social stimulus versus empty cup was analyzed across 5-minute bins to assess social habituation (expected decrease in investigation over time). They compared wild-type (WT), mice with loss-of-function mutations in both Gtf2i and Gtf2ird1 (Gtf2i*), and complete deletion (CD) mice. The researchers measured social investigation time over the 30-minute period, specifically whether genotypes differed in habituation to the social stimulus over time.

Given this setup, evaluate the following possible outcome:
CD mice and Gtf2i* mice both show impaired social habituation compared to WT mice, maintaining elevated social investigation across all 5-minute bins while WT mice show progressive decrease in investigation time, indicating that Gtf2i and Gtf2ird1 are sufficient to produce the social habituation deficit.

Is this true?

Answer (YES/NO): NO